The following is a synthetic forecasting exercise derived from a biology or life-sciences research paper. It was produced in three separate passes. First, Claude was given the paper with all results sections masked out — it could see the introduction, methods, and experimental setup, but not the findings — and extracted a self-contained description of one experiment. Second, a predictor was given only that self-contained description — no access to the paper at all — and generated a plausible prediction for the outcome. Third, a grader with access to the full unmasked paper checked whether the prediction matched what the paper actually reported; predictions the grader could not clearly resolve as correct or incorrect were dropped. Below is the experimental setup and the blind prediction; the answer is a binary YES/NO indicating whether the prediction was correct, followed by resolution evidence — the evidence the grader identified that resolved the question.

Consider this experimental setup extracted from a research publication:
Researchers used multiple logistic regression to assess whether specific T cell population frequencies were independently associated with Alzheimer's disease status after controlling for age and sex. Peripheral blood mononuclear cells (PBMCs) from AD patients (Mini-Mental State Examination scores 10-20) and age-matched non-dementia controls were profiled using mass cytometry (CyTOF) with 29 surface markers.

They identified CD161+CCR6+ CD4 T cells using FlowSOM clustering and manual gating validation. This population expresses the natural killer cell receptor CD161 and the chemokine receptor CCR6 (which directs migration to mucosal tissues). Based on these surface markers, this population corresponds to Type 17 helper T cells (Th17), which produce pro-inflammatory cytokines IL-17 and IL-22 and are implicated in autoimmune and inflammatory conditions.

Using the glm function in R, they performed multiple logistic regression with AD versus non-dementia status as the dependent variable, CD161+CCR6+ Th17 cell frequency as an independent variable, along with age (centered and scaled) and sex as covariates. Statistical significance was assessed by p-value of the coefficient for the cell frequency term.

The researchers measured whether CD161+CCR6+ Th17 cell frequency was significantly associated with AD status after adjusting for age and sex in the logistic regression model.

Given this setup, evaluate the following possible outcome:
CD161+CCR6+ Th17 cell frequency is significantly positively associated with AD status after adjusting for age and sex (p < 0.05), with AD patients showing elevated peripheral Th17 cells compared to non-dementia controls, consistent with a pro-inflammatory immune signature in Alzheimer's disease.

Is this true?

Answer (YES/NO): YES